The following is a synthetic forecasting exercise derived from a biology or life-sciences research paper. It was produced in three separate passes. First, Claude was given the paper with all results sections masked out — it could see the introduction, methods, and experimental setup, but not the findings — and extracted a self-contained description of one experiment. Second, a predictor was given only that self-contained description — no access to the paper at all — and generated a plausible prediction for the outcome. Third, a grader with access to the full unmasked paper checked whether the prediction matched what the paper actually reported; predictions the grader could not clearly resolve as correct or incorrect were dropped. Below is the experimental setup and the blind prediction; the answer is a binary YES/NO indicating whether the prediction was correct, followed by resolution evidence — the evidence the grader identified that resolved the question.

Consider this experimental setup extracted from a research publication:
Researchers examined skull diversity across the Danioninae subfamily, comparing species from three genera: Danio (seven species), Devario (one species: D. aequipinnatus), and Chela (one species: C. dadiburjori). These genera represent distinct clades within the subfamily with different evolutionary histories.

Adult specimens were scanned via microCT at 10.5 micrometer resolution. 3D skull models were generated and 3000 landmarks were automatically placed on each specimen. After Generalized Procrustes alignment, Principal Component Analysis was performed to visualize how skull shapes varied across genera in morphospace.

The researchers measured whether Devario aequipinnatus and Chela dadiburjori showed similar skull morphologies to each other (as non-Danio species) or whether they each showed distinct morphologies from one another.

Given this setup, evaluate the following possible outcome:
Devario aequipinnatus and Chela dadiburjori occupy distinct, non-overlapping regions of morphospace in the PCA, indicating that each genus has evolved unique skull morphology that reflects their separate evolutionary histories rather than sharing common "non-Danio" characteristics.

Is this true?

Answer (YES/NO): YES